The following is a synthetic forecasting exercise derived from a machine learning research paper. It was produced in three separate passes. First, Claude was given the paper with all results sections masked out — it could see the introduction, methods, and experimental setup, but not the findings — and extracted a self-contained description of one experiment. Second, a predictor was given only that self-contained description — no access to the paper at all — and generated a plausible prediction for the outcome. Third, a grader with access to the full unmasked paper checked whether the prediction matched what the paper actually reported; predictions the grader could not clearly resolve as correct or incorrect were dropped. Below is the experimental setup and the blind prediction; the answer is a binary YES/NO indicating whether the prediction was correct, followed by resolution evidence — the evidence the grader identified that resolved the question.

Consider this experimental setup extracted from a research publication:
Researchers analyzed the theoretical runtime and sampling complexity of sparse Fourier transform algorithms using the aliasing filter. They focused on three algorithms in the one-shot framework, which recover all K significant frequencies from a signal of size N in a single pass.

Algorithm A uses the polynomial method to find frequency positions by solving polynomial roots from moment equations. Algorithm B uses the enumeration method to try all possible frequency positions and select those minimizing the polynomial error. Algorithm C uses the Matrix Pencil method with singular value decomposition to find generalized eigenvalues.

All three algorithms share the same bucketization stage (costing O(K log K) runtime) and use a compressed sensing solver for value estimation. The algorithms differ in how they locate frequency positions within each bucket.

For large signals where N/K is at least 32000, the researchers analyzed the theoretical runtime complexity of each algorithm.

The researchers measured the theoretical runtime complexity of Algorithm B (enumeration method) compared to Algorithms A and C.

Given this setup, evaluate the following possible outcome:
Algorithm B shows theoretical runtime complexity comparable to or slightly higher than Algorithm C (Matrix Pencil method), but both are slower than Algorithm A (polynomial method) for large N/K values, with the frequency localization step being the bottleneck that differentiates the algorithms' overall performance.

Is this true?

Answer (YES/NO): NO